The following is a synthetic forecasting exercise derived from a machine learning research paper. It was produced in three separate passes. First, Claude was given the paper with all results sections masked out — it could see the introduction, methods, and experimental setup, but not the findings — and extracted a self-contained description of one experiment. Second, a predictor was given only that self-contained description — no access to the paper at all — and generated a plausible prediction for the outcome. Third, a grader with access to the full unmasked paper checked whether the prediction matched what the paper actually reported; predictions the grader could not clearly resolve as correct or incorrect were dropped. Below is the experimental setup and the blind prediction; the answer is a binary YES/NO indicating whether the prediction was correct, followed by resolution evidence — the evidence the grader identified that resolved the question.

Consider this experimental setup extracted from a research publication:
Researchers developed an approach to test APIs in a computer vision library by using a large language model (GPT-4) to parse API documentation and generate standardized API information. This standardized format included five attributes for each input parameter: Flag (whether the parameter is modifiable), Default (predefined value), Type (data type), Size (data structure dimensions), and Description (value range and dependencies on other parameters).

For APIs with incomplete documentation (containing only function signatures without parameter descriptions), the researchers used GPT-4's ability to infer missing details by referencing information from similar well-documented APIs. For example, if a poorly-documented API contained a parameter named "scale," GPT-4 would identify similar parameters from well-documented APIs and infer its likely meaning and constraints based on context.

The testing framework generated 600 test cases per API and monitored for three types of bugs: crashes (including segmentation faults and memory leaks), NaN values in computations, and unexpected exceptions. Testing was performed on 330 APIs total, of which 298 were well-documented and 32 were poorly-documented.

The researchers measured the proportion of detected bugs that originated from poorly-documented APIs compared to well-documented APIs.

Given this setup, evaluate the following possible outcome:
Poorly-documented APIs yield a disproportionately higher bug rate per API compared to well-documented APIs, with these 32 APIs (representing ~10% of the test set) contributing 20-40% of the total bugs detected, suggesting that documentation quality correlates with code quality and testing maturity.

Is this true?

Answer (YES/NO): YES